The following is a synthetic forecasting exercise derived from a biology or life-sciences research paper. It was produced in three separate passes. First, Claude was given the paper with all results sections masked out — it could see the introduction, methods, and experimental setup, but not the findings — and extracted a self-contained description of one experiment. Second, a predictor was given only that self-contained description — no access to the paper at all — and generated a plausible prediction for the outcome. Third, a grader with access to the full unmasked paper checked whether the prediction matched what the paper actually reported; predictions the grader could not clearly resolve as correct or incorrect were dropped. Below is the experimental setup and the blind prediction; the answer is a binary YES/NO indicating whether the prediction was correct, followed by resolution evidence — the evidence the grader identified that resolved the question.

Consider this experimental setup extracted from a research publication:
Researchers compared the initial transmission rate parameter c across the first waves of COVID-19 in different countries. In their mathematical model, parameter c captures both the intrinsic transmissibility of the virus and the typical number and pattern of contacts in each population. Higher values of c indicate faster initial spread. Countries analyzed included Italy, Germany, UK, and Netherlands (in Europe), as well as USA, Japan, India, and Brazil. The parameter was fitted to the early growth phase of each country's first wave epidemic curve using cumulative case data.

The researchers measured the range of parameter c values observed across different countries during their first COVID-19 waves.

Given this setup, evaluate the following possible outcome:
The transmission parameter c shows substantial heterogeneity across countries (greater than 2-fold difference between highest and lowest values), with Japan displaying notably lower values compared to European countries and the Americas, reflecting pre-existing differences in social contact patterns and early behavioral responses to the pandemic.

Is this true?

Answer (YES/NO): NO